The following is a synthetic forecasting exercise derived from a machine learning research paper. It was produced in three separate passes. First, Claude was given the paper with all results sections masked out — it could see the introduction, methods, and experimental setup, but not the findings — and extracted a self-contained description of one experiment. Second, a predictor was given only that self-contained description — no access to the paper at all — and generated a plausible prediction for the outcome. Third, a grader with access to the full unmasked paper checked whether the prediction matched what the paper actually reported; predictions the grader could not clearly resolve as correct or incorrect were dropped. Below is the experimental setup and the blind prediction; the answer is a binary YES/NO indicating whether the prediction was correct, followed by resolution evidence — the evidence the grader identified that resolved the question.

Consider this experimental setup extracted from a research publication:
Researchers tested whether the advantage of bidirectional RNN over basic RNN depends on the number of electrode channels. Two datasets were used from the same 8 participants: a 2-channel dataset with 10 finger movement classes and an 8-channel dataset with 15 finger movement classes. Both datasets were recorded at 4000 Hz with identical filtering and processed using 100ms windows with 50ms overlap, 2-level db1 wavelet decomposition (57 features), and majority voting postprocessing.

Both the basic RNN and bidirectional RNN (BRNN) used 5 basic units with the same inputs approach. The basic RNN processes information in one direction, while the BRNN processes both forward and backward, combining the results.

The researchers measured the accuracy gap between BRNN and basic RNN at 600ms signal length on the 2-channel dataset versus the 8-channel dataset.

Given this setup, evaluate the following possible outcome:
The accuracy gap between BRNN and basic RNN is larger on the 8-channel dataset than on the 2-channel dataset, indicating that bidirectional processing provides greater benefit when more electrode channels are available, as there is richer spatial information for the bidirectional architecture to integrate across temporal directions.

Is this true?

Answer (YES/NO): NO